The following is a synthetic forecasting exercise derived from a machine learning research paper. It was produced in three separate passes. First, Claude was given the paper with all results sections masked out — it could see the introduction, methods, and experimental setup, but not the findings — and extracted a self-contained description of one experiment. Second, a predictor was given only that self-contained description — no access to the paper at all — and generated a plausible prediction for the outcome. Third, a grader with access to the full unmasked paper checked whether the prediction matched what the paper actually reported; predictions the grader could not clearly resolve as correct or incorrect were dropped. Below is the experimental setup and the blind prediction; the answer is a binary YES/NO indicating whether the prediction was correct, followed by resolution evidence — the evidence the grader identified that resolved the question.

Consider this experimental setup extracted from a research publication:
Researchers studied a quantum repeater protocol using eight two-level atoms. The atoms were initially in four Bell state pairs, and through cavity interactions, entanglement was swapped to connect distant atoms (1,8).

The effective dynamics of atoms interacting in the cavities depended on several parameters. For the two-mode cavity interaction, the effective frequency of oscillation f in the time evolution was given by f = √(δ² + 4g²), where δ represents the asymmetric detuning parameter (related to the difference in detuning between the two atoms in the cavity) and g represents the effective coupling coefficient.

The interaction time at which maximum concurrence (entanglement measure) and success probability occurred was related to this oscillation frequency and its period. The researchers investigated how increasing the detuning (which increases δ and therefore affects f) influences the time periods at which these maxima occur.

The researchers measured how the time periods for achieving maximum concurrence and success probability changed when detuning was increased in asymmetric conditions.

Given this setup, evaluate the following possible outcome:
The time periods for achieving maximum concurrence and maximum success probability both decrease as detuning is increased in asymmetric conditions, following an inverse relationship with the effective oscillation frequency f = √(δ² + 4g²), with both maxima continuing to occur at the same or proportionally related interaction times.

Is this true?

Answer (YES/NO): YES